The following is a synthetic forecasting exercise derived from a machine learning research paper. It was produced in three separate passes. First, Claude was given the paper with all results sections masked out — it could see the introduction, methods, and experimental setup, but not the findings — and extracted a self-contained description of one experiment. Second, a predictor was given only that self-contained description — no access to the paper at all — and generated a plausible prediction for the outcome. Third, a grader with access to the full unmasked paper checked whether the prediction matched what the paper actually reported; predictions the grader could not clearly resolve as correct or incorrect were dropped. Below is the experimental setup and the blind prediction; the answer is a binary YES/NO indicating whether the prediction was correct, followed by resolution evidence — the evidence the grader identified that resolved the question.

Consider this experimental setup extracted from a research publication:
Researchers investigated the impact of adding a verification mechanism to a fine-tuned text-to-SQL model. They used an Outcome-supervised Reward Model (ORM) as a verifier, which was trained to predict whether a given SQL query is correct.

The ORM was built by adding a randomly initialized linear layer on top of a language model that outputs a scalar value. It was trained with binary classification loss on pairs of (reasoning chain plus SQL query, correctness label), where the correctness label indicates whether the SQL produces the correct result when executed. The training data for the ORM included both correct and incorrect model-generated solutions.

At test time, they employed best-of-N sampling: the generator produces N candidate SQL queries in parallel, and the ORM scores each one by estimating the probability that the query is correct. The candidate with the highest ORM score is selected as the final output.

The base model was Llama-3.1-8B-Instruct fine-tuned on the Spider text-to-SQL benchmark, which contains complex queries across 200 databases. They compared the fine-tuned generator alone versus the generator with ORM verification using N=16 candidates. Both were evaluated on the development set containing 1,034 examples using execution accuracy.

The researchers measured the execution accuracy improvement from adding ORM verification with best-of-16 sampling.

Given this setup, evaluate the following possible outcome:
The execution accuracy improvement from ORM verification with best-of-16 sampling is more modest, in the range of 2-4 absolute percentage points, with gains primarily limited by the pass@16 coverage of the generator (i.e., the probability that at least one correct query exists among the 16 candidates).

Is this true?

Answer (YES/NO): NO